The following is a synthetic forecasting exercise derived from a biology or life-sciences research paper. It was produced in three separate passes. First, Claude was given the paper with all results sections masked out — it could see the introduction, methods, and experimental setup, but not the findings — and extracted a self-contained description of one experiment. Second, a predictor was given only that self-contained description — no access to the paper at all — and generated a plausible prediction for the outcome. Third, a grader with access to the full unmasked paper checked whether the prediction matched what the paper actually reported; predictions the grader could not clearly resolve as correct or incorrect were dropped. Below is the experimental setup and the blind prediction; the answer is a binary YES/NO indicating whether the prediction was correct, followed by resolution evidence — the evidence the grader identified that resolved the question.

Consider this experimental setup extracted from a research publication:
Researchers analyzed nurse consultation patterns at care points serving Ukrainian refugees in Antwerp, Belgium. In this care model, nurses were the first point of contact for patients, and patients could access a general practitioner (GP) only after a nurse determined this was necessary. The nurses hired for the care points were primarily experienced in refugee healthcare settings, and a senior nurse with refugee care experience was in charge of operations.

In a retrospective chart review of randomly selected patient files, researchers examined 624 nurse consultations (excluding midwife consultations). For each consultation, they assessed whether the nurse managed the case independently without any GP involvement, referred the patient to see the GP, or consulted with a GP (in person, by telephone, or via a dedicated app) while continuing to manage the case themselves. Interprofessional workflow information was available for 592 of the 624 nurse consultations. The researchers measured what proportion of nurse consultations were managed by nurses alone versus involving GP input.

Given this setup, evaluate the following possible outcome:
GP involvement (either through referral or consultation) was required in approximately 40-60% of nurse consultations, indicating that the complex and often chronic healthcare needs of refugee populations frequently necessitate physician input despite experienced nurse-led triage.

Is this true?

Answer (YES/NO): YES